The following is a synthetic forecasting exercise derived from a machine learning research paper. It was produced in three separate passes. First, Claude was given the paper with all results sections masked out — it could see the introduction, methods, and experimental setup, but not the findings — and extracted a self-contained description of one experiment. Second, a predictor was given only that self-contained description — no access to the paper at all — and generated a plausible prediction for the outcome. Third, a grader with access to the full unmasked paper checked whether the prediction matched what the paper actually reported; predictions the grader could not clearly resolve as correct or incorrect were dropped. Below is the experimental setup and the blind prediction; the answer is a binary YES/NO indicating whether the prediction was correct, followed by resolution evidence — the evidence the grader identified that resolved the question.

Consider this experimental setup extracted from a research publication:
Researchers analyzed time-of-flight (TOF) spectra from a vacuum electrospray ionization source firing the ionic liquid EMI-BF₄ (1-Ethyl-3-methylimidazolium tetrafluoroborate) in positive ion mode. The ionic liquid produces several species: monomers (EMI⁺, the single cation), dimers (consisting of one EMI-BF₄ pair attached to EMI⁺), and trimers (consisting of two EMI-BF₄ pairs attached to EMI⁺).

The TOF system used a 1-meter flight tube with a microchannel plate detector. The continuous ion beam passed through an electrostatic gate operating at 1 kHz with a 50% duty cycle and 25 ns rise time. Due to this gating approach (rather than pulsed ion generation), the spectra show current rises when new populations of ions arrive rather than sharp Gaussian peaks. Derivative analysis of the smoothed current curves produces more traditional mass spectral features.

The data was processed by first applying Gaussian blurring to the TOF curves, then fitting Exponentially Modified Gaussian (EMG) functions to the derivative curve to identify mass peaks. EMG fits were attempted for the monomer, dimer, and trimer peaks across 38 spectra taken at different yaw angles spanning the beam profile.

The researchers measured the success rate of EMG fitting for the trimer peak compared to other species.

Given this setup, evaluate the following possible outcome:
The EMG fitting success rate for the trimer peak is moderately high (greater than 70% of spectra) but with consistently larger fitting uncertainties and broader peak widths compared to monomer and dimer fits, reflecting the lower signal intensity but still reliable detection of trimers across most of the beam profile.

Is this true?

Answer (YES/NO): NO